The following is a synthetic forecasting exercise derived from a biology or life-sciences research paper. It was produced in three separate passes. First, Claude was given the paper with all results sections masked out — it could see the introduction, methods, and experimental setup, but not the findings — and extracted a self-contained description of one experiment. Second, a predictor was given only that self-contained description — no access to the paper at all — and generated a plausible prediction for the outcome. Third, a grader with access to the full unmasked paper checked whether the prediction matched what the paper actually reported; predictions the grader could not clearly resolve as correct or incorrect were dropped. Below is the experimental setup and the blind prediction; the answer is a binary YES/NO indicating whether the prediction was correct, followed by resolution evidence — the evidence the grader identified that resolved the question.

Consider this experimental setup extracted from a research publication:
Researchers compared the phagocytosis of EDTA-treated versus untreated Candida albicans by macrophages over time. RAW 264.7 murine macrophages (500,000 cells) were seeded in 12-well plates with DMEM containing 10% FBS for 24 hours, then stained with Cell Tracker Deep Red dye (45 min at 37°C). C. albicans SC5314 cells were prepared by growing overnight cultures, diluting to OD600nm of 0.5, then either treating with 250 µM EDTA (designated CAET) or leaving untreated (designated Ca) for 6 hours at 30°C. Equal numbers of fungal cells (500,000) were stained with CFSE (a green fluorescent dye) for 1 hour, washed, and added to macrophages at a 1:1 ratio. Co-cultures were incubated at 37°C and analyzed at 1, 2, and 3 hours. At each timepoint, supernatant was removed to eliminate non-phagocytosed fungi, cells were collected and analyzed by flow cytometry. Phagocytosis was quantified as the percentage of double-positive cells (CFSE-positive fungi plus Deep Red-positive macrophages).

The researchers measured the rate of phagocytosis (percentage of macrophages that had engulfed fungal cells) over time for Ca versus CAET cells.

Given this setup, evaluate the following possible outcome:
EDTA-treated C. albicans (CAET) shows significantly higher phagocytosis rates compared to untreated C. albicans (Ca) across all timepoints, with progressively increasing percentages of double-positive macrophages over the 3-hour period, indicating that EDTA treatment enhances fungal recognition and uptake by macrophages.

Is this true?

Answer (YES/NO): NO